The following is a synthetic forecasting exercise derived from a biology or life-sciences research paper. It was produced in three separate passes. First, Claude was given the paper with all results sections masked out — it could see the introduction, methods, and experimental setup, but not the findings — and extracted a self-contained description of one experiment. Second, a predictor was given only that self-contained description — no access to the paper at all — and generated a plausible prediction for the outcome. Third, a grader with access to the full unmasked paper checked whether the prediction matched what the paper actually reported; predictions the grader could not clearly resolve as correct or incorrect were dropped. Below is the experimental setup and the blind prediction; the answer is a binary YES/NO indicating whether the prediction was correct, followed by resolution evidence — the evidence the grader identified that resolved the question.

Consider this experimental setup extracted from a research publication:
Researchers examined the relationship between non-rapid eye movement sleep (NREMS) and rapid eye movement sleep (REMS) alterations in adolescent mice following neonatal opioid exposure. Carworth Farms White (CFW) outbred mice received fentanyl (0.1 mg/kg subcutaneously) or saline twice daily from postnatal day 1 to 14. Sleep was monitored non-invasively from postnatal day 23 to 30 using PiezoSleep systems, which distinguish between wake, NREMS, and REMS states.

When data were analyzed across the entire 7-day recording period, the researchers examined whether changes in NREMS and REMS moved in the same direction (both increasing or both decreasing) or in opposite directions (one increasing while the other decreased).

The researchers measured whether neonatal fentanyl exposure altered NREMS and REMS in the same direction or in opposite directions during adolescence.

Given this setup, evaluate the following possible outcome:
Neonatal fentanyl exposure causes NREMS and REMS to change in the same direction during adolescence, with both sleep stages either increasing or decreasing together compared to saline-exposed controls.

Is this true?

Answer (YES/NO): NO